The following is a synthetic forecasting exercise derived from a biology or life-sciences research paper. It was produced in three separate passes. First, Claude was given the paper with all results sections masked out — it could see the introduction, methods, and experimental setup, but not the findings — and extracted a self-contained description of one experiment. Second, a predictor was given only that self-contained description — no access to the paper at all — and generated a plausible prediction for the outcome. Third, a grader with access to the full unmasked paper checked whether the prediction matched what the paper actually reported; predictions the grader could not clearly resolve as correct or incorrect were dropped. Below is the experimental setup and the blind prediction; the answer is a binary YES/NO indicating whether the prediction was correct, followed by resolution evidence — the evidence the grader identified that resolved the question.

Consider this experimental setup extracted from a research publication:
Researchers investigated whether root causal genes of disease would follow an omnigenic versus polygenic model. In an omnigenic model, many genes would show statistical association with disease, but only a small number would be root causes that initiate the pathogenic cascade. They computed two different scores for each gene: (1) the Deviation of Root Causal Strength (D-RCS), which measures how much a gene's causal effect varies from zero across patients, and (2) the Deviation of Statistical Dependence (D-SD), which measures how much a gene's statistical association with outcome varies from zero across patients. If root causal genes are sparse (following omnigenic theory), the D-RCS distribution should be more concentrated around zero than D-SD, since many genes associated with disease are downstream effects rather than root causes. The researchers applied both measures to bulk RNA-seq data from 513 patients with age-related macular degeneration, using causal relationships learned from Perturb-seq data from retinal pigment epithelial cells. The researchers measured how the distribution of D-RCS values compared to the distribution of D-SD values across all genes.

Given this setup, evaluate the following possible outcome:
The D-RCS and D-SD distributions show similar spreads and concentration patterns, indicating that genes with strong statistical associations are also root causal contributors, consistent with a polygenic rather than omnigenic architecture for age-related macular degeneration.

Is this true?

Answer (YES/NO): NO